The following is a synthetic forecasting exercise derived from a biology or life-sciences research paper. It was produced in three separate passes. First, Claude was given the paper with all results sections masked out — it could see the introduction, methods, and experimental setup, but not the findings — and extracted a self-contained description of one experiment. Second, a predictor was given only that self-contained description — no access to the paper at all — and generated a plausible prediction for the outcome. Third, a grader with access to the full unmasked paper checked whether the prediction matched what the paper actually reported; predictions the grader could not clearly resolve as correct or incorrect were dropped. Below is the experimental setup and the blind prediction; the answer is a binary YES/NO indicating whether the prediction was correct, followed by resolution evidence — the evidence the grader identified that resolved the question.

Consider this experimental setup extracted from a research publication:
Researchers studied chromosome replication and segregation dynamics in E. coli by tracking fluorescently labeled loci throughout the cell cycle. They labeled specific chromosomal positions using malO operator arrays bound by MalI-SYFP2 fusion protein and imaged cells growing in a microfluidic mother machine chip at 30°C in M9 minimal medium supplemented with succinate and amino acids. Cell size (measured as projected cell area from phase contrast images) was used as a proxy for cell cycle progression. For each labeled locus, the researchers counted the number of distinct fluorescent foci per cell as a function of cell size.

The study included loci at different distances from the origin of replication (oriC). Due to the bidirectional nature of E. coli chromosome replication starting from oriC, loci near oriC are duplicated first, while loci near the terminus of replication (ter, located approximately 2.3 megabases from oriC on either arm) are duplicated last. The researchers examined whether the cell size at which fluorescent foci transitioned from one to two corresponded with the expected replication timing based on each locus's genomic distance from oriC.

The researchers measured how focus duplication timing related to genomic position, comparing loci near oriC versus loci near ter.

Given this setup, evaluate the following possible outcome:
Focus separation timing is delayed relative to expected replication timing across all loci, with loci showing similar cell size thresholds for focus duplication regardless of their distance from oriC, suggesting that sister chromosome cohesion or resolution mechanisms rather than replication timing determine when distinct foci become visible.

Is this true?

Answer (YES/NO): NO